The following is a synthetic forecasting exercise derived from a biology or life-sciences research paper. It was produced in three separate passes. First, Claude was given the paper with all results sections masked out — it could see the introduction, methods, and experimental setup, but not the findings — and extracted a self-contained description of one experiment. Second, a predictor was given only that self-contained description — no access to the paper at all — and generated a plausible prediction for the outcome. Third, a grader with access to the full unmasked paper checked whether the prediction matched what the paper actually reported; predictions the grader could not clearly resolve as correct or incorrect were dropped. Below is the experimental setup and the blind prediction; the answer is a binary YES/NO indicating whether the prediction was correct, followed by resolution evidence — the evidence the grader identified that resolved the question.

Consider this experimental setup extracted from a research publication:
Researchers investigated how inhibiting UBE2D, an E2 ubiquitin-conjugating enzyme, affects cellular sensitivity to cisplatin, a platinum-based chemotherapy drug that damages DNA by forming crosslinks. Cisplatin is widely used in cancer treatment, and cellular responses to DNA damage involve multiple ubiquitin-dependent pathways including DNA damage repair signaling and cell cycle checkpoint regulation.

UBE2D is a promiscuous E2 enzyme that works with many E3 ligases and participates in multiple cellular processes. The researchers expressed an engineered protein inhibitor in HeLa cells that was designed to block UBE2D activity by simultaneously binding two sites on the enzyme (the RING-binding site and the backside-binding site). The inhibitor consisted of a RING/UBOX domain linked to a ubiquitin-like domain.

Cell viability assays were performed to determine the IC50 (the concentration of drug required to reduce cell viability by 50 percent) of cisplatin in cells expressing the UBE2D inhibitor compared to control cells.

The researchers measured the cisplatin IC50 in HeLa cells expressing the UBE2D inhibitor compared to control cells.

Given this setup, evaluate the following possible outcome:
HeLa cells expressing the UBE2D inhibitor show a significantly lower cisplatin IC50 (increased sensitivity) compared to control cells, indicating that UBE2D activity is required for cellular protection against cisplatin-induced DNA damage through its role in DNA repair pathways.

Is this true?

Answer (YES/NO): NO